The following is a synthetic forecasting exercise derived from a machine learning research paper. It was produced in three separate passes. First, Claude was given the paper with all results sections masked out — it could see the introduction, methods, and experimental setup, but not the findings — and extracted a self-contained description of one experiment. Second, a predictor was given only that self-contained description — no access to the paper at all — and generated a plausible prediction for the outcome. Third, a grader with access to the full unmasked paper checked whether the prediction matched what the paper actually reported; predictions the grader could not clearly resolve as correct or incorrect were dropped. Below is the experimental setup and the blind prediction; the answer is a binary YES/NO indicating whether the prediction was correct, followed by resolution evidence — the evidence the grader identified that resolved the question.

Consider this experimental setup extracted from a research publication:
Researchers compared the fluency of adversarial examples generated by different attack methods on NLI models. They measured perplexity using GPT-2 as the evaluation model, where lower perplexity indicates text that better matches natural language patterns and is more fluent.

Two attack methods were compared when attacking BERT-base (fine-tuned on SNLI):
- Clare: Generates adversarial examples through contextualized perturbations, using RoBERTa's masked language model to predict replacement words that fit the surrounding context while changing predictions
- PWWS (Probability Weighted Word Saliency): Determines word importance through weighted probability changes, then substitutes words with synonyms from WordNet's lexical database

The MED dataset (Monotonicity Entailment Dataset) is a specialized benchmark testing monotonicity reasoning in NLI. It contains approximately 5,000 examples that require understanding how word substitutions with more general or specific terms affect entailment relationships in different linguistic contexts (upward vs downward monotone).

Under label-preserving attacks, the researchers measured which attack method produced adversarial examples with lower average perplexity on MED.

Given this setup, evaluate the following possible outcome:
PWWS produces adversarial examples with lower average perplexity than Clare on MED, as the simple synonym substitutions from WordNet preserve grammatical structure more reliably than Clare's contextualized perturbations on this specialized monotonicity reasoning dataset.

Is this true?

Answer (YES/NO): YES